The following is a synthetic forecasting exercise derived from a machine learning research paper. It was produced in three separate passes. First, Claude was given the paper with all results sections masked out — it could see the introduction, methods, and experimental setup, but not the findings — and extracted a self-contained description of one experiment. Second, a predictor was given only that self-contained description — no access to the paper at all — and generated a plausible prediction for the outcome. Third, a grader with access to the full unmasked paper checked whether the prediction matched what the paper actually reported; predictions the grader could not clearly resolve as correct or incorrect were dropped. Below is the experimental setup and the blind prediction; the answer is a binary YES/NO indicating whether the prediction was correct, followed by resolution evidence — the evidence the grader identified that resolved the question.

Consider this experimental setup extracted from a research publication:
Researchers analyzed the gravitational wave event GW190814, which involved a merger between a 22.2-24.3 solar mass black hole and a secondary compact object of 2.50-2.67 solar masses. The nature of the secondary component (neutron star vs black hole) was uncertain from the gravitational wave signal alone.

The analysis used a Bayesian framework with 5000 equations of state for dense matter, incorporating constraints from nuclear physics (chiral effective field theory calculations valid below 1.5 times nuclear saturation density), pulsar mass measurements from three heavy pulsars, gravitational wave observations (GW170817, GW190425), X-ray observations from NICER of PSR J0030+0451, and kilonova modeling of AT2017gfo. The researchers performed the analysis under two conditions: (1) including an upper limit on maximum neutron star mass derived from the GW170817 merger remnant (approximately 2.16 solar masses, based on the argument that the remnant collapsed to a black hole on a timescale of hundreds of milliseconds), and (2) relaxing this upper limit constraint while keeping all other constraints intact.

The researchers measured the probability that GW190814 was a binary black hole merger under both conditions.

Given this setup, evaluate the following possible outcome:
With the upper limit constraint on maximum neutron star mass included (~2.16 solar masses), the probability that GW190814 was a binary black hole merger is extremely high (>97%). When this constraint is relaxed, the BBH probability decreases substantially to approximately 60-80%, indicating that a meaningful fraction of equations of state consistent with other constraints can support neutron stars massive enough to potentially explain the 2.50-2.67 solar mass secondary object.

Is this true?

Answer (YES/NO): NO